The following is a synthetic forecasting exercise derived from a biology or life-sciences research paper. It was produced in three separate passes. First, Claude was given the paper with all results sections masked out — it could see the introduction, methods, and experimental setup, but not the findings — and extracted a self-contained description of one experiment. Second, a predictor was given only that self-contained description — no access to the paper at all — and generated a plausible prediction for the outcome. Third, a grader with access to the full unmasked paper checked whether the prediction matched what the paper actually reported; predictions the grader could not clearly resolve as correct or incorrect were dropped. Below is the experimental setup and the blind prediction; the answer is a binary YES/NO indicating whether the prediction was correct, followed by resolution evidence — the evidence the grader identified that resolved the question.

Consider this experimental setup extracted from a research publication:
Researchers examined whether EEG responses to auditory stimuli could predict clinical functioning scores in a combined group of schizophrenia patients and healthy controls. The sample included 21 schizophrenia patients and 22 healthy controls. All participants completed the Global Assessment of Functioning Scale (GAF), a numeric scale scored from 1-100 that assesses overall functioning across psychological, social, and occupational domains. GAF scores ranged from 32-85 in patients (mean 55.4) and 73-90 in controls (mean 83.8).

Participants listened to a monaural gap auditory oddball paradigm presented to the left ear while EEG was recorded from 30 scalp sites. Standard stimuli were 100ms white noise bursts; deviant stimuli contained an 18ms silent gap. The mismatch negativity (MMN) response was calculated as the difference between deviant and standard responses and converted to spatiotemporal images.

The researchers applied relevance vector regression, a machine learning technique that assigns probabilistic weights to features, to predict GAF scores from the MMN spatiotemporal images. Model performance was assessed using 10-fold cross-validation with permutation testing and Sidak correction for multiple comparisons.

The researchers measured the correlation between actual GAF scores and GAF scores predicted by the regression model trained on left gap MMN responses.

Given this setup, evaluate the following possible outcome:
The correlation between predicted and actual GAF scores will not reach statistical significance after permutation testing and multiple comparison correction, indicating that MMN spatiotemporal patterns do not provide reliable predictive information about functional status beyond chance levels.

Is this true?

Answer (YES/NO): NO